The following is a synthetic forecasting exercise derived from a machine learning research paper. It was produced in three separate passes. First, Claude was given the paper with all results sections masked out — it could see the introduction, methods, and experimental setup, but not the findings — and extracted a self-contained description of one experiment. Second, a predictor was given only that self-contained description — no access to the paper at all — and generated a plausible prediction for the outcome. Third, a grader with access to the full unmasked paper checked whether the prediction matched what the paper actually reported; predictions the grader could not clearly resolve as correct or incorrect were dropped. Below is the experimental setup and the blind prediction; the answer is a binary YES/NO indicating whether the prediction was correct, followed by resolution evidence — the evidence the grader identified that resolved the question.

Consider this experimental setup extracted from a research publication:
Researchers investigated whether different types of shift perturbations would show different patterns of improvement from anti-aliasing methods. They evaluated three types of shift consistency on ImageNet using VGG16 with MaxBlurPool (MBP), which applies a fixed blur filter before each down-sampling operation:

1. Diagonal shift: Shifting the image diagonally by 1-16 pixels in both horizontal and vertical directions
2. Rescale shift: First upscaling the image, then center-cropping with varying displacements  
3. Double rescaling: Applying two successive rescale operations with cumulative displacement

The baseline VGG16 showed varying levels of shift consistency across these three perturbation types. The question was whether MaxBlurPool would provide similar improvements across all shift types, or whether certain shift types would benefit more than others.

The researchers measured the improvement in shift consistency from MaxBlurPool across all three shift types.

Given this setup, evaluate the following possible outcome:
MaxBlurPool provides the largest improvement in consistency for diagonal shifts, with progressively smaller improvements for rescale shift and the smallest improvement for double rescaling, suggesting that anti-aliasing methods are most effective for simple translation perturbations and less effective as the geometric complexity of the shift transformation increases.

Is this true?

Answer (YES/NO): NO